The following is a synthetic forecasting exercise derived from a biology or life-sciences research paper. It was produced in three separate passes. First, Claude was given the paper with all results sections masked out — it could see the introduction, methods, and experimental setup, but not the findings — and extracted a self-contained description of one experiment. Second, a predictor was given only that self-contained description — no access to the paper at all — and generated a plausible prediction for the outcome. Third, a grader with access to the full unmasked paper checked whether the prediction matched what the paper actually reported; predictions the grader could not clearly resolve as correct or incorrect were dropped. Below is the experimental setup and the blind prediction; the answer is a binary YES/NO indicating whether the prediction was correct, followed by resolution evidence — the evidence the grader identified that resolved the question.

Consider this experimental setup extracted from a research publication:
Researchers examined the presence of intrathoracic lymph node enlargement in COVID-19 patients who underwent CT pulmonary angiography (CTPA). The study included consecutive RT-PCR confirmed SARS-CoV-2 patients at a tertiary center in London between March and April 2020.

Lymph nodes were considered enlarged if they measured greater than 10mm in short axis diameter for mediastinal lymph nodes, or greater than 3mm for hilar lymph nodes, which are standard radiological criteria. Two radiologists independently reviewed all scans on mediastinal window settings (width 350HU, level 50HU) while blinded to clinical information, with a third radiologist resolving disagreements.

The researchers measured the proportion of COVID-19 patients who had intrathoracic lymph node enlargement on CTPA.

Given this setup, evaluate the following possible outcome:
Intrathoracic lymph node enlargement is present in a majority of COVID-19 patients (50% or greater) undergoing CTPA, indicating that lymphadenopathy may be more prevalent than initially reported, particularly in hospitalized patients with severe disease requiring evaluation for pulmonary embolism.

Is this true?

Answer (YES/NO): NO